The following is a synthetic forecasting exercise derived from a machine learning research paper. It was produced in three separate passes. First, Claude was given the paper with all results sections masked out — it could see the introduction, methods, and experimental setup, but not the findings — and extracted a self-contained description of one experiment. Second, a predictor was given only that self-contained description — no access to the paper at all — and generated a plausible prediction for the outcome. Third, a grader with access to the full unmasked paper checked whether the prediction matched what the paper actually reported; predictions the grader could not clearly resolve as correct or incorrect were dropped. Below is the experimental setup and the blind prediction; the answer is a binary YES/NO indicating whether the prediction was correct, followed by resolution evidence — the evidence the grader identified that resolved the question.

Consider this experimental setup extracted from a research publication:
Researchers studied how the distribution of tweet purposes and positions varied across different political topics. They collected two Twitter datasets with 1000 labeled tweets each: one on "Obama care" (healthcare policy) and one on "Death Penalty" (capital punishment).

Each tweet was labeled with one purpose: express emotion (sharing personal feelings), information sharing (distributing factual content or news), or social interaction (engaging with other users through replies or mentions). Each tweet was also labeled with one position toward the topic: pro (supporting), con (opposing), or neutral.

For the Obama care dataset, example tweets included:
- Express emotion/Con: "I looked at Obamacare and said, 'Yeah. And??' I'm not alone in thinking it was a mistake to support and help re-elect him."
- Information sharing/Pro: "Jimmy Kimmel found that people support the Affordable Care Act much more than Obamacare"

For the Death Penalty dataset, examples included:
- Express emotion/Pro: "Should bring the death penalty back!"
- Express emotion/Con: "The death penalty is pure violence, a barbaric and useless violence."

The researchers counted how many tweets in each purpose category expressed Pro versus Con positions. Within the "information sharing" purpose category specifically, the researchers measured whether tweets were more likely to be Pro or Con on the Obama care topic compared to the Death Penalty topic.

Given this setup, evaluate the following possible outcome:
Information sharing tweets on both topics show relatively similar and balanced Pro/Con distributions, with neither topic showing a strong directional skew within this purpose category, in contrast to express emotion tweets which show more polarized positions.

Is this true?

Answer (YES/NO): NO